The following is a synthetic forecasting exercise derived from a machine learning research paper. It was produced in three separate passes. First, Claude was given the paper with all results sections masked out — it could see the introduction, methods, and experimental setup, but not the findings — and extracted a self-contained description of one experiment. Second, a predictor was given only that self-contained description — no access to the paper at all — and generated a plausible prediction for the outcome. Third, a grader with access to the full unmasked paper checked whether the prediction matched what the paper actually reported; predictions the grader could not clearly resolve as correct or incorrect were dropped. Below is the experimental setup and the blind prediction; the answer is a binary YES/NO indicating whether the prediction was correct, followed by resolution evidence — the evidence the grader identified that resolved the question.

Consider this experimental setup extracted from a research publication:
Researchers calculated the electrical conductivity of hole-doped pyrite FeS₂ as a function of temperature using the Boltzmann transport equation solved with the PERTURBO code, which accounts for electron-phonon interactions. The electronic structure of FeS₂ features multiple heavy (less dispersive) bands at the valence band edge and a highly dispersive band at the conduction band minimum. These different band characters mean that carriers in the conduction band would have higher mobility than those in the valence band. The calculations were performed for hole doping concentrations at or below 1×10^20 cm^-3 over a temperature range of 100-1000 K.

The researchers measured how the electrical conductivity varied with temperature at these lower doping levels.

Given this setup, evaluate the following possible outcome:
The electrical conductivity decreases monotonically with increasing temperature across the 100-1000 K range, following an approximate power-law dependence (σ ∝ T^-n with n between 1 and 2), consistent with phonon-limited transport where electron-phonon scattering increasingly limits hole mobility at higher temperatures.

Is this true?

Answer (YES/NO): NO